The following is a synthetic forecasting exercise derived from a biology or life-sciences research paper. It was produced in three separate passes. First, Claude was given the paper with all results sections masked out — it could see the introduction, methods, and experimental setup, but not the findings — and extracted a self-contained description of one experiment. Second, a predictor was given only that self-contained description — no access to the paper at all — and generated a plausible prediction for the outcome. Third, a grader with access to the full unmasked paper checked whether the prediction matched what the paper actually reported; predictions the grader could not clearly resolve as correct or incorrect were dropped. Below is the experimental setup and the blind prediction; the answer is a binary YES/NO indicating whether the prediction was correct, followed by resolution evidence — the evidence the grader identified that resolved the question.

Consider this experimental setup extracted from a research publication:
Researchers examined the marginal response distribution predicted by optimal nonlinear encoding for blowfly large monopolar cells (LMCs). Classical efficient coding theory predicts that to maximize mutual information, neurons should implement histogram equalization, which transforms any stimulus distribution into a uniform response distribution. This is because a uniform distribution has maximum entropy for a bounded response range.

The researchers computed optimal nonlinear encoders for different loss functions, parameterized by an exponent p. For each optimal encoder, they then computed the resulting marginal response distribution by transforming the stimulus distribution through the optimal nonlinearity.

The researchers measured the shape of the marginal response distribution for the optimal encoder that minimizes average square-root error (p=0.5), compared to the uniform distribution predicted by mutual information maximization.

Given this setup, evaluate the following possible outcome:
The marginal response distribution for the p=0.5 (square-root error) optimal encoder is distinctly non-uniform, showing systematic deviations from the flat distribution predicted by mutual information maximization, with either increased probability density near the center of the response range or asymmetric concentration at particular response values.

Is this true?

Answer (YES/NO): YES